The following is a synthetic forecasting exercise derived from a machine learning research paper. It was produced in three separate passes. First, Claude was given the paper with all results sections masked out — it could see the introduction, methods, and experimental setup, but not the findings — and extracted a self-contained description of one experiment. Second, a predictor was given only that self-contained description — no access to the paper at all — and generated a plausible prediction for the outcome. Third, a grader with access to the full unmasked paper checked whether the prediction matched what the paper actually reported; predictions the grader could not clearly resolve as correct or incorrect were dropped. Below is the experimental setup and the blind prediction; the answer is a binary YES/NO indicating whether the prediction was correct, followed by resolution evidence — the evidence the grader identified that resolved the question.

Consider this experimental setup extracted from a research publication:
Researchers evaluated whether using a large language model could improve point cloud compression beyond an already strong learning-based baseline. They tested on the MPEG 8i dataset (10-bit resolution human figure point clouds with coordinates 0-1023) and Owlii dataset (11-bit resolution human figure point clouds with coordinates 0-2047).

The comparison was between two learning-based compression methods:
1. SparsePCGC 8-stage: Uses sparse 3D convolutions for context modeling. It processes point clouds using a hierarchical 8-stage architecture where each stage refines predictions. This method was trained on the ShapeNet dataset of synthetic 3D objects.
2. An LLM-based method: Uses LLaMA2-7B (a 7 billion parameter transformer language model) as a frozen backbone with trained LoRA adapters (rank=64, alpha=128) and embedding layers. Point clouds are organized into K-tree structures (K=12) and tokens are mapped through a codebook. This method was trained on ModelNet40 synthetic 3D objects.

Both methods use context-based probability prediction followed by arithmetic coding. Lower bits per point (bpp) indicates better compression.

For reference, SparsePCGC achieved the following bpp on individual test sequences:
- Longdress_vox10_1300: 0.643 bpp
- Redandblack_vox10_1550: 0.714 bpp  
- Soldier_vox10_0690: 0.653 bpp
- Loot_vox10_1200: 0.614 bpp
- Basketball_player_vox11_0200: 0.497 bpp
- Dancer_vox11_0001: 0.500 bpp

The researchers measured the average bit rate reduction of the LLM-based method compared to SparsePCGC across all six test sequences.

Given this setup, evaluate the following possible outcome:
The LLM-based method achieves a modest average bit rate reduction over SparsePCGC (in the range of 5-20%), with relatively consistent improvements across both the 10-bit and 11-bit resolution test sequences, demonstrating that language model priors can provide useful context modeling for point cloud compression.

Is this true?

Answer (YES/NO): NO